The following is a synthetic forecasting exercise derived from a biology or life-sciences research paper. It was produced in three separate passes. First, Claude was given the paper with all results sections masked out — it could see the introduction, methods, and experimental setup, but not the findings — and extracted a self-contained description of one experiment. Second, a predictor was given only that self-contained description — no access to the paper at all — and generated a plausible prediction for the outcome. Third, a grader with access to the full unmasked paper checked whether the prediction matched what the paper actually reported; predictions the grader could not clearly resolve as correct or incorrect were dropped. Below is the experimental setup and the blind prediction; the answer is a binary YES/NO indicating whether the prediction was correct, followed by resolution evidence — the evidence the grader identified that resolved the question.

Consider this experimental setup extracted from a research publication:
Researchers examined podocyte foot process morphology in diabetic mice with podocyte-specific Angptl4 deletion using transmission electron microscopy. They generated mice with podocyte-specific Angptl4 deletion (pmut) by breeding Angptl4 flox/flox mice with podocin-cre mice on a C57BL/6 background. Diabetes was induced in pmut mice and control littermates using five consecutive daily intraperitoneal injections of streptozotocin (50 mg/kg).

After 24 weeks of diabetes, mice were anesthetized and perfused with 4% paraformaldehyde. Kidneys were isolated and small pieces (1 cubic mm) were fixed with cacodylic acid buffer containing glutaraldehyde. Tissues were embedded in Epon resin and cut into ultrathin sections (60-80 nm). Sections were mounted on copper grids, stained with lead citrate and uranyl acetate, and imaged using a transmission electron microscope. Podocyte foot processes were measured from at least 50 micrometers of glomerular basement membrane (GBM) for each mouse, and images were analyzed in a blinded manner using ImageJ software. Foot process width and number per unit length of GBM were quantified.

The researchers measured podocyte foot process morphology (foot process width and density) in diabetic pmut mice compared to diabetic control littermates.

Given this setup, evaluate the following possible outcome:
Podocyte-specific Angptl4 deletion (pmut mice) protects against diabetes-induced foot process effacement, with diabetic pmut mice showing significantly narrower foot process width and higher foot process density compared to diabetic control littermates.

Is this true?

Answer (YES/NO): YES